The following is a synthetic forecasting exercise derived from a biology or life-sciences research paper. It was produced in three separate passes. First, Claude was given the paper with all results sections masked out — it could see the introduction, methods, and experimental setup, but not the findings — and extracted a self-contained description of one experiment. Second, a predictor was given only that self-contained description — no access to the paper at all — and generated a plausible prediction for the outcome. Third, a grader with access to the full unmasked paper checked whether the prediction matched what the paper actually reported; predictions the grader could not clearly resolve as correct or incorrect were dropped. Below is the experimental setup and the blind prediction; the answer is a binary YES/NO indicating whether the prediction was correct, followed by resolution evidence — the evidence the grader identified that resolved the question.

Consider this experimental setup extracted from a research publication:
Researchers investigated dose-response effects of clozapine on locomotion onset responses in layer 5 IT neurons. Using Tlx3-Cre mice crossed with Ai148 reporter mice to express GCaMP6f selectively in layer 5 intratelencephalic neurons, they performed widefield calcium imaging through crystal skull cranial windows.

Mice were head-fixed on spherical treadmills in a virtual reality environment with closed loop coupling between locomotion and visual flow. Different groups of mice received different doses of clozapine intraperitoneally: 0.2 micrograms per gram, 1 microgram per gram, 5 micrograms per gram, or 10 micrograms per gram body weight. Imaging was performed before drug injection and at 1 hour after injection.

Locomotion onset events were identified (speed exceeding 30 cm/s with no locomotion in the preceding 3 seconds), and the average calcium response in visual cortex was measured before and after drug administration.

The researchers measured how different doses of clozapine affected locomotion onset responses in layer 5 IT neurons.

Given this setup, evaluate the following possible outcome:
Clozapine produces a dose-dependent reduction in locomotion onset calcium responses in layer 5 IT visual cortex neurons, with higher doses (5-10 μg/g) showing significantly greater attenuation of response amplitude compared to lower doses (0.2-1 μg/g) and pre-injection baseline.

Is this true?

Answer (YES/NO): NO